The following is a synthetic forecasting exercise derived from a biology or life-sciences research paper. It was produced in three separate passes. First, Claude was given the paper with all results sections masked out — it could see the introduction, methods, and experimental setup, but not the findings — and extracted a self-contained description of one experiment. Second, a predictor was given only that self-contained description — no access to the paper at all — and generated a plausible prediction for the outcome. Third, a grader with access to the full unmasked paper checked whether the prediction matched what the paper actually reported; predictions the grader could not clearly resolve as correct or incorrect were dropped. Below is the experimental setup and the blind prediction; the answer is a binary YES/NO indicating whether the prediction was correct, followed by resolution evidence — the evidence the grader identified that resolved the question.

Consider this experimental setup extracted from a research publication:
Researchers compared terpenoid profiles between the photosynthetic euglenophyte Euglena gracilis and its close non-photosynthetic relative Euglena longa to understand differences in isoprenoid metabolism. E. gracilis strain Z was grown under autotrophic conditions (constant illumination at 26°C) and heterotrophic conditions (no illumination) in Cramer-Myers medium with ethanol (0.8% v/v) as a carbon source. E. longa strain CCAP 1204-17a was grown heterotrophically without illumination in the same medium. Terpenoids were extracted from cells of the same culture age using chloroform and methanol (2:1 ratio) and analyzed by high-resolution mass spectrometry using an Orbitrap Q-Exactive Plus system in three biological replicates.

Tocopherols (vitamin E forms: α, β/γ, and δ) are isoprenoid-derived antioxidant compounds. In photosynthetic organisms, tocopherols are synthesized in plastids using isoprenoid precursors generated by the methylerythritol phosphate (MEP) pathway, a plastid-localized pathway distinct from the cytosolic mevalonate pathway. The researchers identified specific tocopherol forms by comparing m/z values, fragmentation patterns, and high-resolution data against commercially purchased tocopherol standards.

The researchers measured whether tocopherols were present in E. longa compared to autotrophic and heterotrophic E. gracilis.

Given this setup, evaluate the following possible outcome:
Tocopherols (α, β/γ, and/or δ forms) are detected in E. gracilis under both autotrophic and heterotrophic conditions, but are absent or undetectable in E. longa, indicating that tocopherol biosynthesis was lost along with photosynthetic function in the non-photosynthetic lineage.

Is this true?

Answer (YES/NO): NO